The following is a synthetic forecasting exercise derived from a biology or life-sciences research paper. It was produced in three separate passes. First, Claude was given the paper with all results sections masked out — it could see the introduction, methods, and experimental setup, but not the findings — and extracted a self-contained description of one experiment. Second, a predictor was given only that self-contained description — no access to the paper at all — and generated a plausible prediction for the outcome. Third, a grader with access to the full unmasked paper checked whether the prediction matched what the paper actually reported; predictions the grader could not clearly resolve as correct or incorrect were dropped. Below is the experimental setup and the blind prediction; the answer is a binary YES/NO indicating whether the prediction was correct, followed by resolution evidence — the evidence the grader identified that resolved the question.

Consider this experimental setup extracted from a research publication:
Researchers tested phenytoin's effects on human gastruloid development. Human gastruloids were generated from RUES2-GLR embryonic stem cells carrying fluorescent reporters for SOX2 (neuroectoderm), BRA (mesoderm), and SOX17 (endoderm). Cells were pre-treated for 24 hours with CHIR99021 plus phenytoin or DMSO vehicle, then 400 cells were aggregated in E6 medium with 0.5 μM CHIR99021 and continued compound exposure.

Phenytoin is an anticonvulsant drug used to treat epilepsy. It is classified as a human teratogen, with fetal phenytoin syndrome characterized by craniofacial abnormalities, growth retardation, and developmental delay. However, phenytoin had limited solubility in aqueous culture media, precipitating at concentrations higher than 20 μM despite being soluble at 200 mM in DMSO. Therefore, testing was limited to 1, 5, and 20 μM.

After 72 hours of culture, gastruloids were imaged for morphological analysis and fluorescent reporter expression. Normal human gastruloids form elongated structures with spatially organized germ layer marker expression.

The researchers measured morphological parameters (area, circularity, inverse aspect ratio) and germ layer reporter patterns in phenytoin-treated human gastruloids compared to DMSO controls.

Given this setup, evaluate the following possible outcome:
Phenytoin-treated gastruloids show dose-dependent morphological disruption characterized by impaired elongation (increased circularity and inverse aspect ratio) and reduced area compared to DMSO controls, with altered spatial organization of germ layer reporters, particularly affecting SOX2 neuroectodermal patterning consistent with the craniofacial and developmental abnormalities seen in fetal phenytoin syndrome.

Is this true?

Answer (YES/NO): NO